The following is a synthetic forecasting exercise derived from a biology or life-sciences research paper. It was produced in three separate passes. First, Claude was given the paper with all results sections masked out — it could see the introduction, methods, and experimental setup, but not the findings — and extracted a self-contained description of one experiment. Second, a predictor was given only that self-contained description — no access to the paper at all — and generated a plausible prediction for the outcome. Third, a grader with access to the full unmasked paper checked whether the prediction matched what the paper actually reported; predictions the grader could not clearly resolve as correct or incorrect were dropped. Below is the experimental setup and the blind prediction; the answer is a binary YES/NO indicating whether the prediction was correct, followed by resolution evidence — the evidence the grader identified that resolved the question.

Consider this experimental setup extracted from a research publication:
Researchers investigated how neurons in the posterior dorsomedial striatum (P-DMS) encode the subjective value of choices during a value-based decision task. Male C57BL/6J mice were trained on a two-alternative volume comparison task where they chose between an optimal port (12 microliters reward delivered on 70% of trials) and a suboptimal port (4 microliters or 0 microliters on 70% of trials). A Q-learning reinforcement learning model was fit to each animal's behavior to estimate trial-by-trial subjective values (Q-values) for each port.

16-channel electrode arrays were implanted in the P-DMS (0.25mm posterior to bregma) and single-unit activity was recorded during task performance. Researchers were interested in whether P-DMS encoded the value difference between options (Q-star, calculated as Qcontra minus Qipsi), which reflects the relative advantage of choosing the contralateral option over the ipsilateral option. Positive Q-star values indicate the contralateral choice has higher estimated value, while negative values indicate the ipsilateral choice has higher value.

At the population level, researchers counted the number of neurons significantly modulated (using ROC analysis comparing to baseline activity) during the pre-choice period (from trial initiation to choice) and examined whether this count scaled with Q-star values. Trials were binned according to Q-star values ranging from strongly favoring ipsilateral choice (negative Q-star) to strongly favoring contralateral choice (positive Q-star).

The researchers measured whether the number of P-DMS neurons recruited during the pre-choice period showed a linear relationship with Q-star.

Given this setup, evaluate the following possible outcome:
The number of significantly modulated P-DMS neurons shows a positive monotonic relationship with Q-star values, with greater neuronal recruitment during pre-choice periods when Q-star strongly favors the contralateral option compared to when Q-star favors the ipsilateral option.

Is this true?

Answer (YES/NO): NO